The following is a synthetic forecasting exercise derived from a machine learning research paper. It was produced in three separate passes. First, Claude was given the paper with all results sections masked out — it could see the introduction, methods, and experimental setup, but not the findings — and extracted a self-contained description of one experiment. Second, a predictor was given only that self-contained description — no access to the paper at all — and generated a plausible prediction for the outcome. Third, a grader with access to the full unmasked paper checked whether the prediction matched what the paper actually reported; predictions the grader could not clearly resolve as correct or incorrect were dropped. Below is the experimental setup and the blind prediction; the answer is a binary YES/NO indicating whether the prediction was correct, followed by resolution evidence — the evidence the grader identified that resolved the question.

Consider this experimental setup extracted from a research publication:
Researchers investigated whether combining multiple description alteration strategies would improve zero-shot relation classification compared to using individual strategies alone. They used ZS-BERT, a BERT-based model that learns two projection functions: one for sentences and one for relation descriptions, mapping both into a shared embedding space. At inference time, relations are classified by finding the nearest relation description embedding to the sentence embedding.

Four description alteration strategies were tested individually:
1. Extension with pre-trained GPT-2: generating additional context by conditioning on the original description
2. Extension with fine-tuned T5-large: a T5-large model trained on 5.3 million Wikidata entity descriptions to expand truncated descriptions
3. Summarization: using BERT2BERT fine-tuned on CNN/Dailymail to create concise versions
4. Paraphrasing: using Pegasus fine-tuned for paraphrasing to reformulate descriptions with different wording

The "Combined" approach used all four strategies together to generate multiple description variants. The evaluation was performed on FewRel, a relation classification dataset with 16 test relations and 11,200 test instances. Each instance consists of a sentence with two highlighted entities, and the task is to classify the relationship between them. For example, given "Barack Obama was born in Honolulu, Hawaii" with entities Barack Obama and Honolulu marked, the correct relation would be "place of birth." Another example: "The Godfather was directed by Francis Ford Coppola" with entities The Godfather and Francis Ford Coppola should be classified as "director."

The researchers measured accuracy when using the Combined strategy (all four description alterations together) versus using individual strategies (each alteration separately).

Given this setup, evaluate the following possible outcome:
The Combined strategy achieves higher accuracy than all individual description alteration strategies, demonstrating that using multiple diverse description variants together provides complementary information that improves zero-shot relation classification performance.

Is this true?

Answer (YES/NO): NO